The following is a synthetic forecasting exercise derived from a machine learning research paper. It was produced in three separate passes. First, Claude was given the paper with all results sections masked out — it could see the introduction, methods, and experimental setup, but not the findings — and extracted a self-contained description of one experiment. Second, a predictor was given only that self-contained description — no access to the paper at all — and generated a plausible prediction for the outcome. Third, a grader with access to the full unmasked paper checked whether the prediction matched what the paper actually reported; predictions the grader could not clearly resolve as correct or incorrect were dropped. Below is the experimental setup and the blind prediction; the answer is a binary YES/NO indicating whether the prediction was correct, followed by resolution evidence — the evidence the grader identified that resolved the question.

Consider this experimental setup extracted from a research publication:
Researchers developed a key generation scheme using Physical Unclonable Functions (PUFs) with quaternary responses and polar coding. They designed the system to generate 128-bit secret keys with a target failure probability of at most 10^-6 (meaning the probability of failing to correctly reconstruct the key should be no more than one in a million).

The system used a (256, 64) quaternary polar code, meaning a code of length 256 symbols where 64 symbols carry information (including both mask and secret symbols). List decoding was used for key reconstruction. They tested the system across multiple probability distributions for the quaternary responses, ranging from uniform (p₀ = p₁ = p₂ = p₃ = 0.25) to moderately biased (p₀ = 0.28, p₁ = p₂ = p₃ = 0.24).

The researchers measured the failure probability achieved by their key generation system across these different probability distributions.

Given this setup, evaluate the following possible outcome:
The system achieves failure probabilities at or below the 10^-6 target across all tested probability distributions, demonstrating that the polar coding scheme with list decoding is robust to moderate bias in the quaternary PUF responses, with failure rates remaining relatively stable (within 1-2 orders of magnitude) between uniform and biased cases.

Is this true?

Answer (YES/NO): YES